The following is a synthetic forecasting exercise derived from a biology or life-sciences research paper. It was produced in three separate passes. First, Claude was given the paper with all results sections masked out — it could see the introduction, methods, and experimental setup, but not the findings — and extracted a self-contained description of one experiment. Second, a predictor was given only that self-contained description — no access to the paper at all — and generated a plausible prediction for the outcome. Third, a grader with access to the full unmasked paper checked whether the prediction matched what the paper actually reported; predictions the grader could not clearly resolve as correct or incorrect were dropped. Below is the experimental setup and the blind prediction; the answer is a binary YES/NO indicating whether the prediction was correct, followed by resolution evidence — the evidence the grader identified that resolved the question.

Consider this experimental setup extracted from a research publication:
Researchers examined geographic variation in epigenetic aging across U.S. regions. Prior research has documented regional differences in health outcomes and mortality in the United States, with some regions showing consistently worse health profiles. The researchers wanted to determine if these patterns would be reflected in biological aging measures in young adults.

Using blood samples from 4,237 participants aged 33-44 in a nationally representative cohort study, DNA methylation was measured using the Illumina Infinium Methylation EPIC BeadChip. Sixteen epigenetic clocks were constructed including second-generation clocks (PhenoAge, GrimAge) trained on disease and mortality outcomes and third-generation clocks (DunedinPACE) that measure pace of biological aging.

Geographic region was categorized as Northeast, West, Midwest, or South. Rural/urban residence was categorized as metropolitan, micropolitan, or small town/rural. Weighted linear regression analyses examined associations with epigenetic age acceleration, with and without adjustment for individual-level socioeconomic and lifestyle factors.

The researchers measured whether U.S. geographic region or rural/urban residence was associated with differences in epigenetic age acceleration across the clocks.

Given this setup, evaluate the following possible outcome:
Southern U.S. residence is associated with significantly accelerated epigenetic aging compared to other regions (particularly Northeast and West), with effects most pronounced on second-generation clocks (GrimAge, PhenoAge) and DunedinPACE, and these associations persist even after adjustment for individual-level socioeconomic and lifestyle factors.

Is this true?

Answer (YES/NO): NO